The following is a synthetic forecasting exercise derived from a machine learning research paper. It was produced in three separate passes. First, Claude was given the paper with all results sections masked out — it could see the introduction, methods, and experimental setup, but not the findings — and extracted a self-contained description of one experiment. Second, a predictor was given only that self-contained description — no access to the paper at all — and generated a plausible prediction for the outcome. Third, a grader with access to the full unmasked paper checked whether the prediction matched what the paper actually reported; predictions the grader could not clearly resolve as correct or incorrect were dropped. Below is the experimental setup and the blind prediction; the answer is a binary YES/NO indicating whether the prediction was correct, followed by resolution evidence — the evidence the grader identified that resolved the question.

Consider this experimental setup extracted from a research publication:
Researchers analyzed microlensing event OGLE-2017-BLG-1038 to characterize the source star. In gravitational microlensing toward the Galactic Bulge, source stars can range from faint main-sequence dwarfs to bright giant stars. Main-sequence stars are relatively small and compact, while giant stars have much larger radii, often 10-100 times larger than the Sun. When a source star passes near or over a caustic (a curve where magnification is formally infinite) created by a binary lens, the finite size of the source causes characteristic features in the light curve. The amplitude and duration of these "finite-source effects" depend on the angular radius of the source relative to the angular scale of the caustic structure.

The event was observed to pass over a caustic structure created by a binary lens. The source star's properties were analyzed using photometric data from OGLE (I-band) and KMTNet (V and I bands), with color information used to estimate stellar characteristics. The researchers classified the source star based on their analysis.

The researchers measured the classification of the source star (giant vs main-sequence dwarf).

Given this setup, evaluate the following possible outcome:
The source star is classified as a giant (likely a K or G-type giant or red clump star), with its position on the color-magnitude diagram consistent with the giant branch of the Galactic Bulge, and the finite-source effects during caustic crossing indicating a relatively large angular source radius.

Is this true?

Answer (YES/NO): YES